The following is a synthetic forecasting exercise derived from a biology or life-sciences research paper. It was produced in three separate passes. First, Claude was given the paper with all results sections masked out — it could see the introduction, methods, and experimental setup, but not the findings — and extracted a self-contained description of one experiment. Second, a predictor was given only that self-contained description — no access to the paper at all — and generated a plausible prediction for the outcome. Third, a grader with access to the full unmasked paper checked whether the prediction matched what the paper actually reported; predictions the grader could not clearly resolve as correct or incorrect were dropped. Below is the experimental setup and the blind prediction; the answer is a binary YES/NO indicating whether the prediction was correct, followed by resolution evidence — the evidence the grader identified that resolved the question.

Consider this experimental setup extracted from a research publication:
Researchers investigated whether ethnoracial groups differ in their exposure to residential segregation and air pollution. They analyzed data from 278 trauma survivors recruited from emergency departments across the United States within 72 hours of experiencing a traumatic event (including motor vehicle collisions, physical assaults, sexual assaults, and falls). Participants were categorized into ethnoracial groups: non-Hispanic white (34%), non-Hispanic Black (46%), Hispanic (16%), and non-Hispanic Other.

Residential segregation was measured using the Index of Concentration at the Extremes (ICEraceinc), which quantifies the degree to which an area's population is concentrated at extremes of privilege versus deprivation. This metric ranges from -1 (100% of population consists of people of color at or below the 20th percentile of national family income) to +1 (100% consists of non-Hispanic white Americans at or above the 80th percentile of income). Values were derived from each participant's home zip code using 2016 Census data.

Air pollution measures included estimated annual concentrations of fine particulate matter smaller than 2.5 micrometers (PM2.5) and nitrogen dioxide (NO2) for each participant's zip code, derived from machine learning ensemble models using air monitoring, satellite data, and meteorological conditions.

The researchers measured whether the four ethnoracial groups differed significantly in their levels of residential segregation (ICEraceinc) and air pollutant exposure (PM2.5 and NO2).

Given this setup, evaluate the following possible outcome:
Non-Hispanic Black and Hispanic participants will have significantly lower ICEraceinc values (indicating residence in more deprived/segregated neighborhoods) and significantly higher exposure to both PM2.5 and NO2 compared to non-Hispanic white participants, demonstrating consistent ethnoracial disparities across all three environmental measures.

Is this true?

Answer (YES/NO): NO